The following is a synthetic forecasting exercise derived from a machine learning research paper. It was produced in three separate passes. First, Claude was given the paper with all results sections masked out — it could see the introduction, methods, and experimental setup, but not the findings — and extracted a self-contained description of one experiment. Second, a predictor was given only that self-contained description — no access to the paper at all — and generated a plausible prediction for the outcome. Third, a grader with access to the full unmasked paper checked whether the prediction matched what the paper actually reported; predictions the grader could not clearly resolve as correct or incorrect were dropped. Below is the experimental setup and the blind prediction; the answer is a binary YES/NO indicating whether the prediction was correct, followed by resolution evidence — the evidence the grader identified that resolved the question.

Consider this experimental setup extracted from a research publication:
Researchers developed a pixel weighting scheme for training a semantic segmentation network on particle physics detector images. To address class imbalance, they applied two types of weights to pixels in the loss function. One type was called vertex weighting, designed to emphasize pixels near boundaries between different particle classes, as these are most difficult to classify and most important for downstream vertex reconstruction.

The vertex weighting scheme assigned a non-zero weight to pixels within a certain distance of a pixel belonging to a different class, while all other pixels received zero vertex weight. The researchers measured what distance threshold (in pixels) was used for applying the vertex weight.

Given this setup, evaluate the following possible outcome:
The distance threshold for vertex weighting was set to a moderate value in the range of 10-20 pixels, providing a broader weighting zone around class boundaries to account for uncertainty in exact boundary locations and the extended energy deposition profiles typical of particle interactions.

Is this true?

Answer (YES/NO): NO